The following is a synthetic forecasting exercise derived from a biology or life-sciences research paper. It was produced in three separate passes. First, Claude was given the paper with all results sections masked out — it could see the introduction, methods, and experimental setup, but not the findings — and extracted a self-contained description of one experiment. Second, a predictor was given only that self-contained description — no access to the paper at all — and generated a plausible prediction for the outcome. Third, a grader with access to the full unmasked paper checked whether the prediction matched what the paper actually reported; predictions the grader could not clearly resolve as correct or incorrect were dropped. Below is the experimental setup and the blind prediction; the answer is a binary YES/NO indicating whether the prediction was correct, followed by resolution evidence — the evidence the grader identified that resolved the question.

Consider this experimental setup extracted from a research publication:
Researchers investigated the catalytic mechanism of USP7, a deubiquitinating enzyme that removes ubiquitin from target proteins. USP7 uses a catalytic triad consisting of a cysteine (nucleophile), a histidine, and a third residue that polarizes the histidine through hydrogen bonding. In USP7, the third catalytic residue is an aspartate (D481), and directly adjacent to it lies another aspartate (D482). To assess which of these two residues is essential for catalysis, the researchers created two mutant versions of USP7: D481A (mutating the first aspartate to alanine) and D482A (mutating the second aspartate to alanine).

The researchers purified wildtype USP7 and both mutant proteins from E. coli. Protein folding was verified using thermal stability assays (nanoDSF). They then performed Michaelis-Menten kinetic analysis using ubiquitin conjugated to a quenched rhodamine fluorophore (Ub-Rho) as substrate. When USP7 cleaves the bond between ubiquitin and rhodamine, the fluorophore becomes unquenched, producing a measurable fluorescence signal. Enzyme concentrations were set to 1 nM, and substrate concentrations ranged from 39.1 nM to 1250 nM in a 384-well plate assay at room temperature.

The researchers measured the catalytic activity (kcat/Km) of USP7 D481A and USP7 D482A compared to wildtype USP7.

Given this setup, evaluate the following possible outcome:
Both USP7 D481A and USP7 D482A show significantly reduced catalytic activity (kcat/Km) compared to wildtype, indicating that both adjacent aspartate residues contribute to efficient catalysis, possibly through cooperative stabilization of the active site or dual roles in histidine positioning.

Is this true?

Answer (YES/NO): NO